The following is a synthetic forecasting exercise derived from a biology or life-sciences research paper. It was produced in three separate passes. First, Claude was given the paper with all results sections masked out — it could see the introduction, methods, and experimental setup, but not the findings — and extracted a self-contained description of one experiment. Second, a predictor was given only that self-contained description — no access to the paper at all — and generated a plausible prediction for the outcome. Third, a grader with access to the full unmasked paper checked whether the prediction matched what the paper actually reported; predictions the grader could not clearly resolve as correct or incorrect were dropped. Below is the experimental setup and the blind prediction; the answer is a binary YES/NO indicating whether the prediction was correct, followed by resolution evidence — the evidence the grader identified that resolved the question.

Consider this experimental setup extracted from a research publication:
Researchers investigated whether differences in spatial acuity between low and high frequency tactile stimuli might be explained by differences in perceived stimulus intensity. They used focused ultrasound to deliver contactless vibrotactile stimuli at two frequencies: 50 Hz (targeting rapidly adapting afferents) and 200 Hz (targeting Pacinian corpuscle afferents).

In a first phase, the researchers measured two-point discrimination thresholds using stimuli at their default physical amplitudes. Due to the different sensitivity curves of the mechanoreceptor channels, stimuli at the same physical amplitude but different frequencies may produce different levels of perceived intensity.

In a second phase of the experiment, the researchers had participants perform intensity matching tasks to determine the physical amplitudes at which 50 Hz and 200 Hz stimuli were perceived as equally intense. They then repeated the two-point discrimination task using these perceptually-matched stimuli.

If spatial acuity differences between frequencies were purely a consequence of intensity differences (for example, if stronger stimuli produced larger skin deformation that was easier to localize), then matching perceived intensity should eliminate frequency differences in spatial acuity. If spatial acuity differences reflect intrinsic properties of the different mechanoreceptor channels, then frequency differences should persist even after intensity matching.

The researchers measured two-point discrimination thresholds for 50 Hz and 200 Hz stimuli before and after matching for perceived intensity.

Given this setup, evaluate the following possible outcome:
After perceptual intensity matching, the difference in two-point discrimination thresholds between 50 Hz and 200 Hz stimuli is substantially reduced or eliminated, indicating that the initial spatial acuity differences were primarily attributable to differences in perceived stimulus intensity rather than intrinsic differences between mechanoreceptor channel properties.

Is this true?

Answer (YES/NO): YES